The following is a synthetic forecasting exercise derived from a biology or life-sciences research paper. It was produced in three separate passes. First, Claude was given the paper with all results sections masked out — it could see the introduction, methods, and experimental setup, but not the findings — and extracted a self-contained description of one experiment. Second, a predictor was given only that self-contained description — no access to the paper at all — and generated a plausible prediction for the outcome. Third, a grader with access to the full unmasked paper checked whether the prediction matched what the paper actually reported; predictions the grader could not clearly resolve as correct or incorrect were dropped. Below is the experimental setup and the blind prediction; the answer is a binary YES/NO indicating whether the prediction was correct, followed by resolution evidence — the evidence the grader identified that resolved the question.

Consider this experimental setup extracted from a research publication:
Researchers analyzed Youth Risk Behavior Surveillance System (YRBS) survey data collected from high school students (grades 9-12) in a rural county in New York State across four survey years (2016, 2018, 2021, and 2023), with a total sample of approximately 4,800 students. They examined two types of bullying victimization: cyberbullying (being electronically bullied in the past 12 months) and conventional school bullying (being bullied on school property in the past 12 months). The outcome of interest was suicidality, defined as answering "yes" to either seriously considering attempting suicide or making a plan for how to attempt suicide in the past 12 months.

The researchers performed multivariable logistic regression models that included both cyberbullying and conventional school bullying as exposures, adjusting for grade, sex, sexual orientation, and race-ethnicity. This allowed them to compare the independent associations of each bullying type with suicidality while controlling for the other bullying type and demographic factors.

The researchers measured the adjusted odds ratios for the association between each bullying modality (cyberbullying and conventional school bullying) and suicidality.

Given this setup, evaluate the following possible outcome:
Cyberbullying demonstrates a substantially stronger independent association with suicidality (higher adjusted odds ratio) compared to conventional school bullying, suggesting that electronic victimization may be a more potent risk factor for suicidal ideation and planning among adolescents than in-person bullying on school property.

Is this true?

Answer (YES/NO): NO